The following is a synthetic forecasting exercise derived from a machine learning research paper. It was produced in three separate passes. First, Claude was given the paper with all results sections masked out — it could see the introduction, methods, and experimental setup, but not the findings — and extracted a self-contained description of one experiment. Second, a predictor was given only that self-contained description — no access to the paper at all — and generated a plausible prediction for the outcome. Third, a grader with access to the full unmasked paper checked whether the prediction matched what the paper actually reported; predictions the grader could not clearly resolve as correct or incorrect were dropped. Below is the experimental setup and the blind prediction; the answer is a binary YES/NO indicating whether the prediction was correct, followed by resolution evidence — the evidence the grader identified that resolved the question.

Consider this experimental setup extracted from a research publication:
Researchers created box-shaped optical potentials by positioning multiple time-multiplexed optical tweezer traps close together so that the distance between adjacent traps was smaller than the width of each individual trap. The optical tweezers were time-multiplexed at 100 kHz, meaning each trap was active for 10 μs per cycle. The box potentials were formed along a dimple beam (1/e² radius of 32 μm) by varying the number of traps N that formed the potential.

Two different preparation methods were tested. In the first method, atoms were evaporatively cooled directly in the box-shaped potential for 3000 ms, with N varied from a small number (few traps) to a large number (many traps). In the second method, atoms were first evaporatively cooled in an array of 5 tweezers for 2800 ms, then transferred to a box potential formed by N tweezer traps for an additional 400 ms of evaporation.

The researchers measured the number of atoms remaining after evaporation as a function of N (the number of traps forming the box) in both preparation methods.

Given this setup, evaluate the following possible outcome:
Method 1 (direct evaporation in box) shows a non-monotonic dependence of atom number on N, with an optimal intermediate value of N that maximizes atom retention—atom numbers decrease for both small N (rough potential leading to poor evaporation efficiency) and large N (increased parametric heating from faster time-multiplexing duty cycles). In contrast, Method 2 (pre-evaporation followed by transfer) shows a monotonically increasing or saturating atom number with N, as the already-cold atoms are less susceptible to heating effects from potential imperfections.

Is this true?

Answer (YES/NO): NO